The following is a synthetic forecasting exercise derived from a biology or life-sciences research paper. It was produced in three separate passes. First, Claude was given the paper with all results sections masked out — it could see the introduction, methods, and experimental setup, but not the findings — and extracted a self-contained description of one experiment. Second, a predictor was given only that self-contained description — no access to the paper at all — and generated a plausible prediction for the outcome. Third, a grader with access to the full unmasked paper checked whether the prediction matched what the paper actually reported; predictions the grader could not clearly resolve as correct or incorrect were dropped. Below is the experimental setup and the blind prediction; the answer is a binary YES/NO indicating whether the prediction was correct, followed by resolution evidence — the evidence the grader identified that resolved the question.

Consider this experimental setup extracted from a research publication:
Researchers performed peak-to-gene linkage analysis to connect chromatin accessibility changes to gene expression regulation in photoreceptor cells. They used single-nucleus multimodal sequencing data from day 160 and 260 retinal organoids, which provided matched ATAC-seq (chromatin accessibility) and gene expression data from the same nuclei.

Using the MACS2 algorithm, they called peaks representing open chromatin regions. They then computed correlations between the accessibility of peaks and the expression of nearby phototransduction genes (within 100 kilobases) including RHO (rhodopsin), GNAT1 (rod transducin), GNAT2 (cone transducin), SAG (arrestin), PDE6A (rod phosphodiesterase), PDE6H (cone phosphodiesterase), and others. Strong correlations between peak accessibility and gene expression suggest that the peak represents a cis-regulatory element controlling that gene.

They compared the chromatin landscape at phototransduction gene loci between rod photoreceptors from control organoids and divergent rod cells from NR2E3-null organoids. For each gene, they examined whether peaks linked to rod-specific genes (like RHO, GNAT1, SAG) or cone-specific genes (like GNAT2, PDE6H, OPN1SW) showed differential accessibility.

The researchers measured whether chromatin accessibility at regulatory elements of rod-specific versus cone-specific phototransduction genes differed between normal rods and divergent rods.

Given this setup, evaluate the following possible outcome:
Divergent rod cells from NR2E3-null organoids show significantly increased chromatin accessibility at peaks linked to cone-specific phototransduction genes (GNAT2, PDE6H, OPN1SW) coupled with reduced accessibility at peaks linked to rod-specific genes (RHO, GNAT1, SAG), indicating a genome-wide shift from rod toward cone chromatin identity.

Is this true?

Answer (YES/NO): NO